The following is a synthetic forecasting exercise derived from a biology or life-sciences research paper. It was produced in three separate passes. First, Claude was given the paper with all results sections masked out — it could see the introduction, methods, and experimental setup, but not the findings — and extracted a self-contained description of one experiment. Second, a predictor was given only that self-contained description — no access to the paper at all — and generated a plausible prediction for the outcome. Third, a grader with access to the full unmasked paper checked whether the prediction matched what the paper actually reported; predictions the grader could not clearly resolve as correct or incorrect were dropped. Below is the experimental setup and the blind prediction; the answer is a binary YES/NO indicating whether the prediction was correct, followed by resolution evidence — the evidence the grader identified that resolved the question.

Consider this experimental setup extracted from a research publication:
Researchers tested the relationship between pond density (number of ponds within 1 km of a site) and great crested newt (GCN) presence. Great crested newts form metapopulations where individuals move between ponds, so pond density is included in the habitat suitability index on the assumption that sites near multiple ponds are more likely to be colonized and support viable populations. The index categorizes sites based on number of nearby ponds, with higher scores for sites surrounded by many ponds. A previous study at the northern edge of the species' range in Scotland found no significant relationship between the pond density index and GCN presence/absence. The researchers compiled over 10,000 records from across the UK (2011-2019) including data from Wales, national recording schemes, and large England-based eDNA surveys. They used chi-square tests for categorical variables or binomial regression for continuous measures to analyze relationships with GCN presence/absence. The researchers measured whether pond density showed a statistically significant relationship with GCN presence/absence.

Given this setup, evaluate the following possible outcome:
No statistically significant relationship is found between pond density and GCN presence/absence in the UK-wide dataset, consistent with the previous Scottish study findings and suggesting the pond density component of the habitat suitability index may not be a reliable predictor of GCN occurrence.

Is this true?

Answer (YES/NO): NO